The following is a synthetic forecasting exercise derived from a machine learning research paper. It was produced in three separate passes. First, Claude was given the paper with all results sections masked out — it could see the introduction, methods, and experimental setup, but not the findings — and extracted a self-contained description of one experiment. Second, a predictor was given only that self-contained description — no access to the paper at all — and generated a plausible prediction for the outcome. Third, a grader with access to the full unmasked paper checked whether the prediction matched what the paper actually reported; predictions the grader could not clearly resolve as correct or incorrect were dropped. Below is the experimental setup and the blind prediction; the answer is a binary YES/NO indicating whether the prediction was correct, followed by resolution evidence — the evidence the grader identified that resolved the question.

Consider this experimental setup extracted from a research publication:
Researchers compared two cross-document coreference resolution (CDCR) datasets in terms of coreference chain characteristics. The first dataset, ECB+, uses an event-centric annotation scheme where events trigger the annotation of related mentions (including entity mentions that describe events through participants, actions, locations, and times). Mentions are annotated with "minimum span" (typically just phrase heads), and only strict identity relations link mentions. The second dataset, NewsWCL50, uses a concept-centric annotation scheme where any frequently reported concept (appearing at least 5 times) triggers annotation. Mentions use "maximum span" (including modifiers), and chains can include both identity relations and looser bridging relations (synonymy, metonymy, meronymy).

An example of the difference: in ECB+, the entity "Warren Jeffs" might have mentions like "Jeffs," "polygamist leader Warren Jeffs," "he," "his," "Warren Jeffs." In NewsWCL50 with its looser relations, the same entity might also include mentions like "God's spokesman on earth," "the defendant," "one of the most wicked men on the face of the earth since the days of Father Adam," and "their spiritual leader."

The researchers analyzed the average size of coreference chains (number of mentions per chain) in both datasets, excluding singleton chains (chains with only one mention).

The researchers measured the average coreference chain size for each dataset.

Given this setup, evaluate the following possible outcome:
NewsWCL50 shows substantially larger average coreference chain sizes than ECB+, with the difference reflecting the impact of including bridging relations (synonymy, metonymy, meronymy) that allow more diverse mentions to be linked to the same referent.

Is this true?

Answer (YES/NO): YES